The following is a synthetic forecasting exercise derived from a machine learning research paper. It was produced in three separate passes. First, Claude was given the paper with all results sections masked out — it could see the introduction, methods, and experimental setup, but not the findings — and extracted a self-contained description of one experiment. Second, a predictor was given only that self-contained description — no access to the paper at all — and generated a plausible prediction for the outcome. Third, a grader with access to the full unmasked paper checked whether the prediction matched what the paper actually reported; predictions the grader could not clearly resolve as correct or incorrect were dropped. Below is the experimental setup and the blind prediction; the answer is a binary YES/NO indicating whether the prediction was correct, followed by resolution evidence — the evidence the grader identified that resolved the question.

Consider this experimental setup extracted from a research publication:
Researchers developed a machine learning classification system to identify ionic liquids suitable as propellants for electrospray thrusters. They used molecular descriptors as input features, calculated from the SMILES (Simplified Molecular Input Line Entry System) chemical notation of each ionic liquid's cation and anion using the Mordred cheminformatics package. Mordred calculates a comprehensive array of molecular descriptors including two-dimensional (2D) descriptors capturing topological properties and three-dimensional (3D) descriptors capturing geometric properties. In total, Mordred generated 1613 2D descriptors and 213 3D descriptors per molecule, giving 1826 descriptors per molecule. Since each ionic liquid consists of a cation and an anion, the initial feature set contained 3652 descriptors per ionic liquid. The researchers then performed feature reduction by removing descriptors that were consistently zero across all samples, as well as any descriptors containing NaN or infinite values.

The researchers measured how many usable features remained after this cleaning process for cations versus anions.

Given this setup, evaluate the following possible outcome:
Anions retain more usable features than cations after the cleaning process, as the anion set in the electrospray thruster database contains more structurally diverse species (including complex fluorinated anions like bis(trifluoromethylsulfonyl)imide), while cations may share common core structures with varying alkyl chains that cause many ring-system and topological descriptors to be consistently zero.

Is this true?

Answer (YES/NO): NO